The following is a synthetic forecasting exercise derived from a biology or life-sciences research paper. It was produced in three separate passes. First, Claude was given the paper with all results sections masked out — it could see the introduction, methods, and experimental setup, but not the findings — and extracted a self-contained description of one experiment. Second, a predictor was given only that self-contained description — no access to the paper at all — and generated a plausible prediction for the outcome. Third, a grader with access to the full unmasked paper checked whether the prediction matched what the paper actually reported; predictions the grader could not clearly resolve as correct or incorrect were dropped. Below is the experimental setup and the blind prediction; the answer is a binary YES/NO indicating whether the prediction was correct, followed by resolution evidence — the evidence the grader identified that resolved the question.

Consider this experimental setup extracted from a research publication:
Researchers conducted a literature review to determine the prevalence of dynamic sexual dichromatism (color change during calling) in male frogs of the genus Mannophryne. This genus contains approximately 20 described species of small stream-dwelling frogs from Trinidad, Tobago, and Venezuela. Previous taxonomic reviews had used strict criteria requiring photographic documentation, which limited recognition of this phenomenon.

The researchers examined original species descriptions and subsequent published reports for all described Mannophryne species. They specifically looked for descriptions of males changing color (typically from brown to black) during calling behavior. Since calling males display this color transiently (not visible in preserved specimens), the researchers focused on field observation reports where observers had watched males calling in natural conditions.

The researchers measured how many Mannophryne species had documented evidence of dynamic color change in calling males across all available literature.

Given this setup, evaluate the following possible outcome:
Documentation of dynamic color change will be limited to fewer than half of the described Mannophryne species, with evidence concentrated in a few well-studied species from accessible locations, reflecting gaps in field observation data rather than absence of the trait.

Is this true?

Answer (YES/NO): YES